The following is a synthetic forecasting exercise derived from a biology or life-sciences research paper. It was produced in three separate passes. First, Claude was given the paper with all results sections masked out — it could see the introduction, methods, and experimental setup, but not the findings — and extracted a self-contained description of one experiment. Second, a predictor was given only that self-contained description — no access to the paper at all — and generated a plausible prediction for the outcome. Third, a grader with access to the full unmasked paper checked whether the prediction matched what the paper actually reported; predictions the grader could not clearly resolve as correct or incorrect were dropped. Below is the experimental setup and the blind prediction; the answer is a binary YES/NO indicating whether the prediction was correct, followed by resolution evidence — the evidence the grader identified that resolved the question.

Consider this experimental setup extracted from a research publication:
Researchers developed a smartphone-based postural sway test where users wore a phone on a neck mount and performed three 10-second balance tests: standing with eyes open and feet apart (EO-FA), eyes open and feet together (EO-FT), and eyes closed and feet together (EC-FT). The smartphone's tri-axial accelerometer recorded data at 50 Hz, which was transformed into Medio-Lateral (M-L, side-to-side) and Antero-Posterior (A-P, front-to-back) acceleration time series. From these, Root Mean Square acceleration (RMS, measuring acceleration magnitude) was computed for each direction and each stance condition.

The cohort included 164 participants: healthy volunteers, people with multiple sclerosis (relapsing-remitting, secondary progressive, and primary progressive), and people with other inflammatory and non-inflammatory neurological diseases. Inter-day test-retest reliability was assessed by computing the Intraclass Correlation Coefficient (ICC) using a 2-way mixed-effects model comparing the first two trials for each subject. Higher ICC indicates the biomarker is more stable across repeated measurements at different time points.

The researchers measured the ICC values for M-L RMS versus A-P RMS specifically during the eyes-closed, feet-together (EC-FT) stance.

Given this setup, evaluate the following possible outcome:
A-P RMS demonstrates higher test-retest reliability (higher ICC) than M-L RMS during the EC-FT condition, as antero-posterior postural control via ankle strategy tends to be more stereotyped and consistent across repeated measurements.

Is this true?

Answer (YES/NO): NO